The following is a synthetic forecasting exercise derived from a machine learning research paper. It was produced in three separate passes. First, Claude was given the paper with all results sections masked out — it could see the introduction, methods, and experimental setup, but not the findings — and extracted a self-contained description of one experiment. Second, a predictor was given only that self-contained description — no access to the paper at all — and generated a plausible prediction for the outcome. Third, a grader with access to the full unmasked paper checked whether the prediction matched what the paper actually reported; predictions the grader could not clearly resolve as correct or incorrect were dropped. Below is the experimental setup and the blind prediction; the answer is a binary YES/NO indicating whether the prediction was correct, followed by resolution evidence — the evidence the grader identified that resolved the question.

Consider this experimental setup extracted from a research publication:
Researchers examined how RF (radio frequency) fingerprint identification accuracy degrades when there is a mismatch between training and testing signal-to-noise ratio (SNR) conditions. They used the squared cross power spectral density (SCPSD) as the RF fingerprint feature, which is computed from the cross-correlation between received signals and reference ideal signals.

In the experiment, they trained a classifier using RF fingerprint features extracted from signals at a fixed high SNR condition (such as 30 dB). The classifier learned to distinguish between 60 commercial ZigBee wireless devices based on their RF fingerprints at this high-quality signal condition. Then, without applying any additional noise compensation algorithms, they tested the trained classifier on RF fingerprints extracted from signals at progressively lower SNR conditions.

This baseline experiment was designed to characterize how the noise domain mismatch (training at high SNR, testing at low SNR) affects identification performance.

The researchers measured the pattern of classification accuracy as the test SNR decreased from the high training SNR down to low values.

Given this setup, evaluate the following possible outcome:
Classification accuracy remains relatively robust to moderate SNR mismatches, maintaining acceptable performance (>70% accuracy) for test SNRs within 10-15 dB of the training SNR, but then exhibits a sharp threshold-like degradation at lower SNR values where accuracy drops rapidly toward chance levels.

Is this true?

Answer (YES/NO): YES